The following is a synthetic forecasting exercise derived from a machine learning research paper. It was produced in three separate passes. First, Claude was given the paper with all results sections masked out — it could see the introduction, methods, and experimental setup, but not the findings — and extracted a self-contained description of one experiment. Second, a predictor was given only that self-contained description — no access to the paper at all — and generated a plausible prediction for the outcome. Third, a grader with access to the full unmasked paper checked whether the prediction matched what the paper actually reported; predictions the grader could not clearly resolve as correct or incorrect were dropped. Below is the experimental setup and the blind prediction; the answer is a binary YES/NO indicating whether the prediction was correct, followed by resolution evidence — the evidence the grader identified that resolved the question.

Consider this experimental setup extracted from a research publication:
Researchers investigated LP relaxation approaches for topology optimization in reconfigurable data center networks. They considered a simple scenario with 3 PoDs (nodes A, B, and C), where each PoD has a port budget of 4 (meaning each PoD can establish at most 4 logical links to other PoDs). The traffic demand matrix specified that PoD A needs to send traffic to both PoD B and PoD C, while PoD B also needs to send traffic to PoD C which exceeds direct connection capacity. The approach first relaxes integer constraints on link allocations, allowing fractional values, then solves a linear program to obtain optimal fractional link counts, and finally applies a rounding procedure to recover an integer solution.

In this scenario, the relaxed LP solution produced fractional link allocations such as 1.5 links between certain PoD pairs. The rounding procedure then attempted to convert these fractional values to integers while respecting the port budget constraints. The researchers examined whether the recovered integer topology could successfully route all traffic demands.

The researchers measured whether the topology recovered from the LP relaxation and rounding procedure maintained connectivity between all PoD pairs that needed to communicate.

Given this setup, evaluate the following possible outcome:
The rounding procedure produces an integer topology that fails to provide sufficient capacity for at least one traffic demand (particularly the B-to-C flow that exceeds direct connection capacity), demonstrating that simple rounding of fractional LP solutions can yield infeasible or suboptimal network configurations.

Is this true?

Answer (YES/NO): NO